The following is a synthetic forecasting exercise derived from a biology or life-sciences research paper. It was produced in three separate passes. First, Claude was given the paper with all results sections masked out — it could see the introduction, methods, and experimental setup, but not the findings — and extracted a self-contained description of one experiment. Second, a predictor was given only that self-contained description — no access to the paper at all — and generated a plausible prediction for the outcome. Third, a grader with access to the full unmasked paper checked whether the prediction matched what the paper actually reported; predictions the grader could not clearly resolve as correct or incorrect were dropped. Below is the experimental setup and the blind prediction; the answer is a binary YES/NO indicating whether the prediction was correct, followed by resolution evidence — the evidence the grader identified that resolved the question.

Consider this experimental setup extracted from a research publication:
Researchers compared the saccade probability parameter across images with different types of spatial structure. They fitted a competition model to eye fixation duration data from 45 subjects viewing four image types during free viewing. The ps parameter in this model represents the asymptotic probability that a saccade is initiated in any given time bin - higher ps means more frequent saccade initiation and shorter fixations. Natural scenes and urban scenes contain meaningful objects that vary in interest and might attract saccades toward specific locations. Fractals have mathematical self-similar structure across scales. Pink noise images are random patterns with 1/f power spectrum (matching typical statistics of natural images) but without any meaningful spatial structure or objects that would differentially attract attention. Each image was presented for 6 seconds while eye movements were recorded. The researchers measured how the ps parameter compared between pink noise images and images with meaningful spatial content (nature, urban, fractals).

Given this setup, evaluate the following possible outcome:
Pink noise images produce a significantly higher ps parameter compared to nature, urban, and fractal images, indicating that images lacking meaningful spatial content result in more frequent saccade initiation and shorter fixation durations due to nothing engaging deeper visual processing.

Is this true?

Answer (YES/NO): NO